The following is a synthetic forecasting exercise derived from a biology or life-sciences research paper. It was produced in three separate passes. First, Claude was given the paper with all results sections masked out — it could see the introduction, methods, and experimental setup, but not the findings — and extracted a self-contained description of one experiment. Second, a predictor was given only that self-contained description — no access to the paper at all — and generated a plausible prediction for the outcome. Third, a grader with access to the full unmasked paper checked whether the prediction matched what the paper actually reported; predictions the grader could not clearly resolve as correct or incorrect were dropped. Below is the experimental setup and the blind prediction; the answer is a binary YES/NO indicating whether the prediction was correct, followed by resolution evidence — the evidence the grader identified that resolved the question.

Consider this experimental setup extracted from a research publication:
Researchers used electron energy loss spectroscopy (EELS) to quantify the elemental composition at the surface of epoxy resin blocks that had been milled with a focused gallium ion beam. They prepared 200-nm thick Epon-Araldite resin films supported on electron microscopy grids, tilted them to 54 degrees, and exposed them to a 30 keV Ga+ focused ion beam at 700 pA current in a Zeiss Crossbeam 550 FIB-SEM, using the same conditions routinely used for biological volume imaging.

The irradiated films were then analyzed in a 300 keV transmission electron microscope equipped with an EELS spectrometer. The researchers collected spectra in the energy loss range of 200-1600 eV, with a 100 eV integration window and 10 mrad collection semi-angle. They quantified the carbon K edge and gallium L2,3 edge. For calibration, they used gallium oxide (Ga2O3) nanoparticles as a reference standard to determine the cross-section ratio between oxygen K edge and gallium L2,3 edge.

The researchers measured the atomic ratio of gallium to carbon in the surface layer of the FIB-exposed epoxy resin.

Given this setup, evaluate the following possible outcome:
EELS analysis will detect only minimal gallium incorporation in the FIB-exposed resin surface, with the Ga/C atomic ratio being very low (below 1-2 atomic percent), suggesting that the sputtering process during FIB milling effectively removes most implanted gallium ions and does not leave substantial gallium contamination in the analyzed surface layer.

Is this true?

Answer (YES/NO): NO